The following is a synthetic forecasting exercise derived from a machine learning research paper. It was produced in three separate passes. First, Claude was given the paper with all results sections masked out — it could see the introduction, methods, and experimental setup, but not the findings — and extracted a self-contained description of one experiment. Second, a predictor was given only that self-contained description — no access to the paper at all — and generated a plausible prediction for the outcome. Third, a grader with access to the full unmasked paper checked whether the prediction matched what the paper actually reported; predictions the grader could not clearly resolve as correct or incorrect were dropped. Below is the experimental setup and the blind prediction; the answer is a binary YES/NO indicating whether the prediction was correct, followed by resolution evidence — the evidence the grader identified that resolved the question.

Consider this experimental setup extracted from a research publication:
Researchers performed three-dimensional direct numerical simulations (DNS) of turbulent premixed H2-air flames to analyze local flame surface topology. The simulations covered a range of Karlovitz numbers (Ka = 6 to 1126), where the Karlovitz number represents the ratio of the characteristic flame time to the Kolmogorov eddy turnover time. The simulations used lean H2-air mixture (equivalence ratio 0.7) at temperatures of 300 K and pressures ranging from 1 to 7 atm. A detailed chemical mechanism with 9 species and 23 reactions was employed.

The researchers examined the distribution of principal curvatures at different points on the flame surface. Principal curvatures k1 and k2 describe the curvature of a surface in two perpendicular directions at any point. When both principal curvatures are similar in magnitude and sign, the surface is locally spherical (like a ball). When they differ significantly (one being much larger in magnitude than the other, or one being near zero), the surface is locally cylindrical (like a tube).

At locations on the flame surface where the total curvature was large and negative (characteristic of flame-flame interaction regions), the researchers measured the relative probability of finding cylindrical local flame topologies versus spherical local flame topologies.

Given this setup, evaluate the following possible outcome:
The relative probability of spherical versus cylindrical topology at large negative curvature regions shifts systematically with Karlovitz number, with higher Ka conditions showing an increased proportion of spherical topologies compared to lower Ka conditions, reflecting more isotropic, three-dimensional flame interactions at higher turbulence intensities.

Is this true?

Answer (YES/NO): NO